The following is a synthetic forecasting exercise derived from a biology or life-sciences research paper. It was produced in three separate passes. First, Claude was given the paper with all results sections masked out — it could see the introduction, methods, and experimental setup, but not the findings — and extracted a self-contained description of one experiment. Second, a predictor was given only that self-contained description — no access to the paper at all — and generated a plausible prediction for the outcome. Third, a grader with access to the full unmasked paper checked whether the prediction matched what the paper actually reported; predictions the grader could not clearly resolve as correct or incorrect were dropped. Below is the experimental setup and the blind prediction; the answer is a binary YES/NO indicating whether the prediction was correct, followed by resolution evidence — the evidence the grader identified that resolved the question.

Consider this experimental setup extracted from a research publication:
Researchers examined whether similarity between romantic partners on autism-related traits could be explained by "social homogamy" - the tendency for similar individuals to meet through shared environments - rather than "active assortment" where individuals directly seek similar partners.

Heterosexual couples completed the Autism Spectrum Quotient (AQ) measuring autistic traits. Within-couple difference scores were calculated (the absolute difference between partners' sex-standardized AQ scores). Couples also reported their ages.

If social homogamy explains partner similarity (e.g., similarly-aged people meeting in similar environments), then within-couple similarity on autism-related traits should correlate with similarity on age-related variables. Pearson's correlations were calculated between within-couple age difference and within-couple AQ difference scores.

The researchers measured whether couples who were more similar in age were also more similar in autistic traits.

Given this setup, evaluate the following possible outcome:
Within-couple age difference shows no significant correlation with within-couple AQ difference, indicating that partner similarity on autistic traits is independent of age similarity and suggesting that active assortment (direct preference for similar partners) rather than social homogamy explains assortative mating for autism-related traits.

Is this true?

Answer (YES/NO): YES